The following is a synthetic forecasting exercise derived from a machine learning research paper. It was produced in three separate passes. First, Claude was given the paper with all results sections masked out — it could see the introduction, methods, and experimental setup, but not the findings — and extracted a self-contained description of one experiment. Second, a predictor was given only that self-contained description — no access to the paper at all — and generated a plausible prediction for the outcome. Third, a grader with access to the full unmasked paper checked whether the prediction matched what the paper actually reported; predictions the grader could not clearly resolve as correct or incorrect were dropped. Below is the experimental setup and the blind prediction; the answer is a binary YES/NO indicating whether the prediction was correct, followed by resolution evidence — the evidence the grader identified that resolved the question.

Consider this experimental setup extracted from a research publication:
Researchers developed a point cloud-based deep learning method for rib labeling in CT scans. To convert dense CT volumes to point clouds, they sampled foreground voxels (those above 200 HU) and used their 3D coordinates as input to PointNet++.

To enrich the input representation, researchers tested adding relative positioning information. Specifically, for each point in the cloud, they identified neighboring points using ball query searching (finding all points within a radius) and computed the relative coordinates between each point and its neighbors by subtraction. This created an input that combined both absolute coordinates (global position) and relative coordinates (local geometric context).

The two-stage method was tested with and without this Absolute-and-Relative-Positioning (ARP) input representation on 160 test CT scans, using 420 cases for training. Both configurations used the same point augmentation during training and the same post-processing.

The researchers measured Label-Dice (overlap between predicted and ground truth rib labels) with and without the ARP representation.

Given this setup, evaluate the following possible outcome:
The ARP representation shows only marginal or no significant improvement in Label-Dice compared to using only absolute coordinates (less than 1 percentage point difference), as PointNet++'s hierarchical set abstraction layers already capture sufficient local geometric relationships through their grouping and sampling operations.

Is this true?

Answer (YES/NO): YES